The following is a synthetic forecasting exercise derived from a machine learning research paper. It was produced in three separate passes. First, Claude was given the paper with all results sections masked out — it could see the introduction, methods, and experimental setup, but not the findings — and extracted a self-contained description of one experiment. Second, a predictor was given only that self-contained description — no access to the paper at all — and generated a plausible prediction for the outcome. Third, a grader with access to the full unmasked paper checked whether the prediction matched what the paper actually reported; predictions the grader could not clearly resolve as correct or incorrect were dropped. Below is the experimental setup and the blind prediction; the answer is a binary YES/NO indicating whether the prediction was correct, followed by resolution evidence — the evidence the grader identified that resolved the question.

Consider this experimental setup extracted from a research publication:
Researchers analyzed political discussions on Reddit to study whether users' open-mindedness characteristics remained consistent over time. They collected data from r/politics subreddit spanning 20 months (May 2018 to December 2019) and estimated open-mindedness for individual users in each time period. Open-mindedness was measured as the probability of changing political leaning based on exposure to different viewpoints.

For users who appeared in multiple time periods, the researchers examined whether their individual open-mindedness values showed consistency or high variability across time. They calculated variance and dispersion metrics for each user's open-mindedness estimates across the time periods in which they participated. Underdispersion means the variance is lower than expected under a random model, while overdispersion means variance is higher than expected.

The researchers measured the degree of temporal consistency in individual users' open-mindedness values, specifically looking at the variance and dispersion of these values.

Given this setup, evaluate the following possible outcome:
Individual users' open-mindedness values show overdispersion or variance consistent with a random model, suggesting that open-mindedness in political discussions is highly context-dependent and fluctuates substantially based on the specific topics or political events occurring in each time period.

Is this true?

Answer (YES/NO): NO